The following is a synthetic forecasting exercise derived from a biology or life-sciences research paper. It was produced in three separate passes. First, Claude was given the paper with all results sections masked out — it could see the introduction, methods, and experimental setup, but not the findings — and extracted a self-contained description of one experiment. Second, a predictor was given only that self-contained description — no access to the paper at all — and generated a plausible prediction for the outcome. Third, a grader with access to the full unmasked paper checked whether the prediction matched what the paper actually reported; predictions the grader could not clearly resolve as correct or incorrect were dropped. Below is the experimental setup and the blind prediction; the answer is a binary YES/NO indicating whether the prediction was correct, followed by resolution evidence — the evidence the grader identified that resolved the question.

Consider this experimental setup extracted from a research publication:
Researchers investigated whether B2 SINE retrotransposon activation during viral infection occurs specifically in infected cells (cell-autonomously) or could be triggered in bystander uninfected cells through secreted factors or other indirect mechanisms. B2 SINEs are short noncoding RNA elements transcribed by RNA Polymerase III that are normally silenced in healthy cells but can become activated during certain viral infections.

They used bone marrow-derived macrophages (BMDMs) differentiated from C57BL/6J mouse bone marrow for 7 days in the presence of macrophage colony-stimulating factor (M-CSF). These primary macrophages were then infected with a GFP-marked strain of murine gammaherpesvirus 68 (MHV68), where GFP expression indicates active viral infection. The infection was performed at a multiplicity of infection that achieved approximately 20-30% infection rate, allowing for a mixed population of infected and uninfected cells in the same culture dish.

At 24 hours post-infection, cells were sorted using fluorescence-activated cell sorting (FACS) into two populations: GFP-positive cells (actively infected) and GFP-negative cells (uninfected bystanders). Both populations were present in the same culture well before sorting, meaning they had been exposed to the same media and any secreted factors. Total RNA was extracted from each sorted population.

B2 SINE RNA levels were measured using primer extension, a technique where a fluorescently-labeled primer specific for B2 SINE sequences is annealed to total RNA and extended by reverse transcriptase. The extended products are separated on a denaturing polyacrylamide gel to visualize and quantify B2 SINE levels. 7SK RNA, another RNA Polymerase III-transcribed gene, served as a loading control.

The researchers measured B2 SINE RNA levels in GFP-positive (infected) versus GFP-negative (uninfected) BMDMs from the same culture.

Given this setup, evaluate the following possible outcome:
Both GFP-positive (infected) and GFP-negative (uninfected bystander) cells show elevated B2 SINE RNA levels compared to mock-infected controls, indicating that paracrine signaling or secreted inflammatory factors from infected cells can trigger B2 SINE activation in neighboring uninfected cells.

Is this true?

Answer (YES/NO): NO